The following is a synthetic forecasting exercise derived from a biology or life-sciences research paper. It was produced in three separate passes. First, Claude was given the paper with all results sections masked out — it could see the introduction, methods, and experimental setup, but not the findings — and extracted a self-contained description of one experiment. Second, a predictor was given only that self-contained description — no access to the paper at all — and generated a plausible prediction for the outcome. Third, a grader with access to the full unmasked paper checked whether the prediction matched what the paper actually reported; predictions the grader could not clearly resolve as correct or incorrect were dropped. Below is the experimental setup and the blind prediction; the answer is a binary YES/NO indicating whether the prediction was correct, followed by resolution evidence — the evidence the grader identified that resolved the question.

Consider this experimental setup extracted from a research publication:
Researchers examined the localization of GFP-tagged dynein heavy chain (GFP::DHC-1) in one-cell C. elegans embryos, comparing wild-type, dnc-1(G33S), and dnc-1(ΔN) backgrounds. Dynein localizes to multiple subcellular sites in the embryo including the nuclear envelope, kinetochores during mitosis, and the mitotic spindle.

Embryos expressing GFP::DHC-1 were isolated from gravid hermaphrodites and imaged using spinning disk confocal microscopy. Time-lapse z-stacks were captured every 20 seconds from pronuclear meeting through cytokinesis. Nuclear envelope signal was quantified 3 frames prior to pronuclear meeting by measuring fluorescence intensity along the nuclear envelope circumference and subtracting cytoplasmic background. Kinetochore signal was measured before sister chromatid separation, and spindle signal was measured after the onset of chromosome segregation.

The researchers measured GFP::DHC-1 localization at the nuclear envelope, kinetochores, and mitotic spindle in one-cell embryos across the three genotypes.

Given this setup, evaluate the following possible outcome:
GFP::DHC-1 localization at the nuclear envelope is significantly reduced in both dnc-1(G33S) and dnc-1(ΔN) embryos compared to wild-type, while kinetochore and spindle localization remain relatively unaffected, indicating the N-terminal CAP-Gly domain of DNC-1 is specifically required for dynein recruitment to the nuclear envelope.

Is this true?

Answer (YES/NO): NO